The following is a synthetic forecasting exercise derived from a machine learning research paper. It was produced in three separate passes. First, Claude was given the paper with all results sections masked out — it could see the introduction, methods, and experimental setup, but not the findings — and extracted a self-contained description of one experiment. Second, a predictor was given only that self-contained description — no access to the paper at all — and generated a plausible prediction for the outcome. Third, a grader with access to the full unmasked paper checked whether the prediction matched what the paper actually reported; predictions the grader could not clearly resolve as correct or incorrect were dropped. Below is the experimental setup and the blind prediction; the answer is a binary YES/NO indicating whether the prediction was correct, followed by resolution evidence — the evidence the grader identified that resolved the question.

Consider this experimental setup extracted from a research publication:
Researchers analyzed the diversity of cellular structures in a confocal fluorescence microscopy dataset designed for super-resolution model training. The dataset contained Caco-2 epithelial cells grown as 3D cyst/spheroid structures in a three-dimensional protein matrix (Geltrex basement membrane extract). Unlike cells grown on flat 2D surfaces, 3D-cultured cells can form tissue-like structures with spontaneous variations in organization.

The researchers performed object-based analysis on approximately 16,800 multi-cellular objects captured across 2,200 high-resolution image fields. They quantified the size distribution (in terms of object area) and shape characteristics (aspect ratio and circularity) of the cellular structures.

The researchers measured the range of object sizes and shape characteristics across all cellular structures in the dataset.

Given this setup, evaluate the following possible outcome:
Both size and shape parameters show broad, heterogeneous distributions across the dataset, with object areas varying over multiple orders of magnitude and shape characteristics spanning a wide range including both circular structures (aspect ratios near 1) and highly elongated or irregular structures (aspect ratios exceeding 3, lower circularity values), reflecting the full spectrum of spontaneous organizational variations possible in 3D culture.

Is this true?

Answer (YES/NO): NO